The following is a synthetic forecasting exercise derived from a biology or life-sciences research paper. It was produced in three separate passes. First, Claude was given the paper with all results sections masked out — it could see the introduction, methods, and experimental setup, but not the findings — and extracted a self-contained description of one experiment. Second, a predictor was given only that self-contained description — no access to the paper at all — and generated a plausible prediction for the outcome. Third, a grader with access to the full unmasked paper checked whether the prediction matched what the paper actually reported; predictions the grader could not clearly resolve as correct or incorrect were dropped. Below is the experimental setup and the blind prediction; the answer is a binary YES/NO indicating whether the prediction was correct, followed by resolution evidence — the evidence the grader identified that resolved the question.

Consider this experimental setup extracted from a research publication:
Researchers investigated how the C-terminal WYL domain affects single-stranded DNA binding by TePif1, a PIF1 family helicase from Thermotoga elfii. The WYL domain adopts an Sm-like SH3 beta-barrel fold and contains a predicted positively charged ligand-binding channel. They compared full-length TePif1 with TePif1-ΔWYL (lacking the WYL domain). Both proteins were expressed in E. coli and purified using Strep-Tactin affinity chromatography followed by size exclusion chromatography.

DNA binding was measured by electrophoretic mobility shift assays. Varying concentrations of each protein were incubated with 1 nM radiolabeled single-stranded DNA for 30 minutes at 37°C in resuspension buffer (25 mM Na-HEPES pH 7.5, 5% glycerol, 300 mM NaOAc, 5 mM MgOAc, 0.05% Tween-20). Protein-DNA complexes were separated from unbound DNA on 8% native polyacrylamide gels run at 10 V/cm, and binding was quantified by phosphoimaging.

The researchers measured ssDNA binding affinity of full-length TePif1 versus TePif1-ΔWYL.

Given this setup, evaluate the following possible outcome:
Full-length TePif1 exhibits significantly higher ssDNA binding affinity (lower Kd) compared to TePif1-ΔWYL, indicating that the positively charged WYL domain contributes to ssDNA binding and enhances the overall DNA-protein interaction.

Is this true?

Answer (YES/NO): YES